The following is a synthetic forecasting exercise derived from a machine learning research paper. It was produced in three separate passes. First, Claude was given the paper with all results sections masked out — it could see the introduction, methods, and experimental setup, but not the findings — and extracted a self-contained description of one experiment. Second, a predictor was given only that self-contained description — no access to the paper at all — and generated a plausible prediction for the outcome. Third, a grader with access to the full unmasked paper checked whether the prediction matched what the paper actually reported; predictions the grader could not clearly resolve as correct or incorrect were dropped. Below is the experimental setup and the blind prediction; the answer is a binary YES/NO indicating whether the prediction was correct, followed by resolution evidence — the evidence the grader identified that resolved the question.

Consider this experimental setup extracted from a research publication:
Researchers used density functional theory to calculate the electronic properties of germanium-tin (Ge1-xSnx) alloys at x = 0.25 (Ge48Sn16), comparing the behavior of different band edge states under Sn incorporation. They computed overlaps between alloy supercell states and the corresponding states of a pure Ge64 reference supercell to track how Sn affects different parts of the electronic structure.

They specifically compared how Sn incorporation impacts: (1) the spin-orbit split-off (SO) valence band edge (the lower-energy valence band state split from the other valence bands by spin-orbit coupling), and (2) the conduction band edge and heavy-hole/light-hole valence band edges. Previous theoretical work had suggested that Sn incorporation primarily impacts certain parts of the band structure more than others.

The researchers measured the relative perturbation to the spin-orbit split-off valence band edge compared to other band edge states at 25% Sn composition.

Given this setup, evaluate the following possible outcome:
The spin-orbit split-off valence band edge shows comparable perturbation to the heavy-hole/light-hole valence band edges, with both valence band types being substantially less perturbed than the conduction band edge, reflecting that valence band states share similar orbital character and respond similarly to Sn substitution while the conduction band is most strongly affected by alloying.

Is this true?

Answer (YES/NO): NO